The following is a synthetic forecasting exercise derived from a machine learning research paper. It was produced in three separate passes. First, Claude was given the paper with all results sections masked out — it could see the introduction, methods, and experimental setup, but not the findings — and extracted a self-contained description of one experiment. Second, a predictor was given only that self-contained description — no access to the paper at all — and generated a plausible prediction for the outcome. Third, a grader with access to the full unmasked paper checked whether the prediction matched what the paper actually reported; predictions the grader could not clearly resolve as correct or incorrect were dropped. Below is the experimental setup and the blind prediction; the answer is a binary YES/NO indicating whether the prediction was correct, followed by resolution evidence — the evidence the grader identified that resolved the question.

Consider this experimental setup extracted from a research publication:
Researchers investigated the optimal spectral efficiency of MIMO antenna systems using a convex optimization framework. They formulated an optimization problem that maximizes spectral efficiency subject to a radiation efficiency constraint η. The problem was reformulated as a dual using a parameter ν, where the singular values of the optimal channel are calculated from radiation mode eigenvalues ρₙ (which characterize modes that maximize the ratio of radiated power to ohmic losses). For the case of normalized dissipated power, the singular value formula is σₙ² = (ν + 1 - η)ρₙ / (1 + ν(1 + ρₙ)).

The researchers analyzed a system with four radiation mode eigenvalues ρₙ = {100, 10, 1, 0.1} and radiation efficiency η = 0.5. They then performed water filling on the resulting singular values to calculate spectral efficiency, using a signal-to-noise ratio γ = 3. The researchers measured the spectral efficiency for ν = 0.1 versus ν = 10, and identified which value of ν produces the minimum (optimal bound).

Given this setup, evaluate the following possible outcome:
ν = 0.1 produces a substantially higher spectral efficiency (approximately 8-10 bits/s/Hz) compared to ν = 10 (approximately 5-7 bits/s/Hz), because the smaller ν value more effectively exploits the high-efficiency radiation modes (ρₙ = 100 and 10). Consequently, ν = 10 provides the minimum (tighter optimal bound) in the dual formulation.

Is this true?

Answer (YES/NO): NO